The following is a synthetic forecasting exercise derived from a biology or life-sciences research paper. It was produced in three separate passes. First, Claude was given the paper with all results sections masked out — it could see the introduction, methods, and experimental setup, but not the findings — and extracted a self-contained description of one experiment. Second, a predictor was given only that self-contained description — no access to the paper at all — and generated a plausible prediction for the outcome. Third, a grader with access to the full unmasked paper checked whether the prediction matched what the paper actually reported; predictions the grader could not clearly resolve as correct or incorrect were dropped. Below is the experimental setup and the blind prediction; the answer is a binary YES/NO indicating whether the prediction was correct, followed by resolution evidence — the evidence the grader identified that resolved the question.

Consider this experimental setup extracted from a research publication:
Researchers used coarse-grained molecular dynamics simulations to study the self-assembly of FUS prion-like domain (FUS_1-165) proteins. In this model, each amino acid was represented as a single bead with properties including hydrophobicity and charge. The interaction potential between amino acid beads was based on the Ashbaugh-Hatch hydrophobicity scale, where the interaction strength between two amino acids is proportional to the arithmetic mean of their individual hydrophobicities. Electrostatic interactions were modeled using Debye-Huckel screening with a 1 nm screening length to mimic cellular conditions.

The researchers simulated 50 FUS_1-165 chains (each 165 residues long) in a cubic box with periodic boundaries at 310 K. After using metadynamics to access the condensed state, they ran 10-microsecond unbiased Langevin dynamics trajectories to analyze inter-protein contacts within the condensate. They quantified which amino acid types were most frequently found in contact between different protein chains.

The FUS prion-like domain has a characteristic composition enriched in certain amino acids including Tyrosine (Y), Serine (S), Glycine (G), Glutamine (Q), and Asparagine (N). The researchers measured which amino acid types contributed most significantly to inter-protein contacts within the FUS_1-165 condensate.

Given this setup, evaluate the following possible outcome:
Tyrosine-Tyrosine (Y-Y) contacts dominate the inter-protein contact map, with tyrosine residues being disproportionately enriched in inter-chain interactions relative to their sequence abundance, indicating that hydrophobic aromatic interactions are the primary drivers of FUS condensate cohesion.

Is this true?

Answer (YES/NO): NO